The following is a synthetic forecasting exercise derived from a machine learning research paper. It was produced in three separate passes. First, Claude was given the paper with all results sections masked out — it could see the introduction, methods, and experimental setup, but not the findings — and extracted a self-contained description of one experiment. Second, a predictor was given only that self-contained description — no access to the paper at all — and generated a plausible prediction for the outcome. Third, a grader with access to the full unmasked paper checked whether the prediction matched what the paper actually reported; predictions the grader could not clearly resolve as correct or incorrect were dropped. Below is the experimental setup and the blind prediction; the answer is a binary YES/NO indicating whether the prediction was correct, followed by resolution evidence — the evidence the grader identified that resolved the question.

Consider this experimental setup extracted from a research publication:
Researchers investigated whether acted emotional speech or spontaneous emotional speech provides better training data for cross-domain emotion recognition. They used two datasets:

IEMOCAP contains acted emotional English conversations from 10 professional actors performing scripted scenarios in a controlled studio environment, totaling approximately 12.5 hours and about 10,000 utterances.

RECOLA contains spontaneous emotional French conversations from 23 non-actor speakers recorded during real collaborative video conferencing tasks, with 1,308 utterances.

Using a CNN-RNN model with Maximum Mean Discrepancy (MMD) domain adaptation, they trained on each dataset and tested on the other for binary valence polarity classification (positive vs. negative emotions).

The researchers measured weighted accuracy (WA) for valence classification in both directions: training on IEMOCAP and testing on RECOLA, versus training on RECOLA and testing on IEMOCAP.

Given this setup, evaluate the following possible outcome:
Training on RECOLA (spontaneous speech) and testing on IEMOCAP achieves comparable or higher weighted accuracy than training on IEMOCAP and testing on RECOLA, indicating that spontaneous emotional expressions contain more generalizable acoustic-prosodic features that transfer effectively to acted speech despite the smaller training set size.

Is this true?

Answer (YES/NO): NO